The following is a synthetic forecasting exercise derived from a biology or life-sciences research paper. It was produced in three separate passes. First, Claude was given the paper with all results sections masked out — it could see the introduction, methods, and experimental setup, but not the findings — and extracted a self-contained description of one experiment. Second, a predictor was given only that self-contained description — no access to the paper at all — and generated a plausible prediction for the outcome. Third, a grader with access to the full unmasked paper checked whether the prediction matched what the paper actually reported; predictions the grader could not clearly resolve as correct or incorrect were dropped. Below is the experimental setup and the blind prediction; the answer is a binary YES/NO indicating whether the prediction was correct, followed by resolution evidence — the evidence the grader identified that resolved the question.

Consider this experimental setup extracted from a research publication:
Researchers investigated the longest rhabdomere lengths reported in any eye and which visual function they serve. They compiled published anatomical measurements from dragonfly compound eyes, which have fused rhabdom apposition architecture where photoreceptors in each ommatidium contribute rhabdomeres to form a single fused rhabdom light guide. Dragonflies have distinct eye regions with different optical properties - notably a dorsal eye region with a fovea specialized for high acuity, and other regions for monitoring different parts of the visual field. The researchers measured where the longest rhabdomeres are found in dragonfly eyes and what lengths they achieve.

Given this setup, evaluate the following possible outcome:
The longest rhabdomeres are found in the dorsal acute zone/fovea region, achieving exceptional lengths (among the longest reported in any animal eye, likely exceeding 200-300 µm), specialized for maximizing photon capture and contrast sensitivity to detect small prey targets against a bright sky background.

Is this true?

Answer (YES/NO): YES